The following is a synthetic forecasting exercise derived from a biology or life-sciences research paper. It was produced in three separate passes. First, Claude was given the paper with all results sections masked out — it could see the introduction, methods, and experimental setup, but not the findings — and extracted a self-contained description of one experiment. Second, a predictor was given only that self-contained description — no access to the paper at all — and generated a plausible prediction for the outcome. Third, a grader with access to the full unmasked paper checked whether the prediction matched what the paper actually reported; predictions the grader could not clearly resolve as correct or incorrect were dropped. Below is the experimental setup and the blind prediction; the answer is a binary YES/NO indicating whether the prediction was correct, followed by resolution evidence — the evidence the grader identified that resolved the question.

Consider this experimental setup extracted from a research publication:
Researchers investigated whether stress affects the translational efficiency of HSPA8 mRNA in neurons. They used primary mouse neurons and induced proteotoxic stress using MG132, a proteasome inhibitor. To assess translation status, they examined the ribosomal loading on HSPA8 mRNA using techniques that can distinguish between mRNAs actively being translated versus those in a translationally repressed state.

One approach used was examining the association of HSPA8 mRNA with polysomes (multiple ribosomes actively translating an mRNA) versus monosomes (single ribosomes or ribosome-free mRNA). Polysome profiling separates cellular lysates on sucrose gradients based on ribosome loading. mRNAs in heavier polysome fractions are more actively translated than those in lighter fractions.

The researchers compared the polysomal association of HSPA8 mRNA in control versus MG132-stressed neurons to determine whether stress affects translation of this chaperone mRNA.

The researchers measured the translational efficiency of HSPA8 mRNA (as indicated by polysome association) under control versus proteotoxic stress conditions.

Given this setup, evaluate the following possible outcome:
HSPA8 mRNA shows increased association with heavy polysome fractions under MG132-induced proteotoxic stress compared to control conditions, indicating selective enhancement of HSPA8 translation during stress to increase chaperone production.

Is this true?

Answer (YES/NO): YES